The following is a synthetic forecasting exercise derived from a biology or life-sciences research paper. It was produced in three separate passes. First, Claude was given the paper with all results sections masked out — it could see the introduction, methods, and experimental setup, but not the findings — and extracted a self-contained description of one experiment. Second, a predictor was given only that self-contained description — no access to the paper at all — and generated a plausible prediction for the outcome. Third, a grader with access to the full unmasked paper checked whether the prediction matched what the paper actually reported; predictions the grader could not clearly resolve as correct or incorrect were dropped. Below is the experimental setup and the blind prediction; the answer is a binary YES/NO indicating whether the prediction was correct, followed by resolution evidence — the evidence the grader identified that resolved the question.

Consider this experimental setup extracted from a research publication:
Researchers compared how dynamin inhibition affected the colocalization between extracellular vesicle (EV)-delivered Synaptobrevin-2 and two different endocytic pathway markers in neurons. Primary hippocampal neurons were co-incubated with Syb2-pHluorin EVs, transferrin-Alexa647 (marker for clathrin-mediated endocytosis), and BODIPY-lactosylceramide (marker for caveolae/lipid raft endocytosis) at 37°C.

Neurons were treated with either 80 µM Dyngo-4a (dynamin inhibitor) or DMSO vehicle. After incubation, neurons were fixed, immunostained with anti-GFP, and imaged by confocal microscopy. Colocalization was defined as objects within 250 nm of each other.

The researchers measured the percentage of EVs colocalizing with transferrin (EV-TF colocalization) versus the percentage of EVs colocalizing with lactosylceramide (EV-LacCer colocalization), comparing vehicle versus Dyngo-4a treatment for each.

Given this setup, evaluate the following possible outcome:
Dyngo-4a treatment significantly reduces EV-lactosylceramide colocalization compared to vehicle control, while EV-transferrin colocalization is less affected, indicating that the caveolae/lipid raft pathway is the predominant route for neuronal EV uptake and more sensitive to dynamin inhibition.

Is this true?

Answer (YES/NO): NO